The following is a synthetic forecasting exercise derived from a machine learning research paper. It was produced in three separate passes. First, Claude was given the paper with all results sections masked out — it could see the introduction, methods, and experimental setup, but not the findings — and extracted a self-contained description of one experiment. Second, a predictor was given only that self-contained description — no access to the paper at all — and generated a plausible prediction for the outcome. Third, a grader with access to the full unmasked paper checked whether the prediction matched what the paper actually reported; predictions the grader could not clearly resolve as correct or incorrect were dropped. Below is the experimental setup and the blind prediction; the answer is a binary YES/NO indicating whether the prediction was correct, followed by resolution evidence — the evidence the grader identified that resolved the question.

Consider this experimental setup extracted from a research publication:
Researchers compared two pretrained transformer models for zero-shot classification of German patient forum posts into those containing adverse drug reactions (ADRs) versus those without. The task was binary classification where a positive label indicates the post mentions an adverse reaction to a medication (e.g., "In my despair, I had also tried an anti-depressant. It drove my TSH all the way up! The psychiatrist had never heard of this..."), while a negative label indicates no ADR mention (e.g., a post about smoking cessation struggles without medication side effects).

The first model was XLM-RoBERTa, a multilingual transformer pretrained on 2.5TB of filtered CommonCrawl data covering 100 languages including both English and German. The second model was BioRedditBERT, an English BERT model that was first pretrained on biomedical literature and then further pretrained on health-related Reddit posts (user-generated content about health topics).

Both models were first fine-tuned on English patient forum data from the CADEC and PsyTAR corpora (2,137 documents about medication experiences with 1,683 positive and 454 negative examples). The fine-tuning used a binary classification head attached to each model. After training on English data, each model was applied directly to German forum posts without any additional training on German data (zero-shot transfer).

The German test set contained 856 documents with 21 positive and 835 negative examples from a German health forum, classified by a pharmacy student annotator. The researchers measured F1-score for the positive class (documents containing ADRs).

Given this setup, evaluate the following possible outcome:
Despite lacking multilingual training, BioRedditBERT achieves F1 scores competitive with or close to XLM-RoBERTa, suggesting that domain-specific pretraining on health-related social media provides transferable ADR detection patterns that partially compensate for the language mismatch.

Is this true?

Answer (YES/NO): NO